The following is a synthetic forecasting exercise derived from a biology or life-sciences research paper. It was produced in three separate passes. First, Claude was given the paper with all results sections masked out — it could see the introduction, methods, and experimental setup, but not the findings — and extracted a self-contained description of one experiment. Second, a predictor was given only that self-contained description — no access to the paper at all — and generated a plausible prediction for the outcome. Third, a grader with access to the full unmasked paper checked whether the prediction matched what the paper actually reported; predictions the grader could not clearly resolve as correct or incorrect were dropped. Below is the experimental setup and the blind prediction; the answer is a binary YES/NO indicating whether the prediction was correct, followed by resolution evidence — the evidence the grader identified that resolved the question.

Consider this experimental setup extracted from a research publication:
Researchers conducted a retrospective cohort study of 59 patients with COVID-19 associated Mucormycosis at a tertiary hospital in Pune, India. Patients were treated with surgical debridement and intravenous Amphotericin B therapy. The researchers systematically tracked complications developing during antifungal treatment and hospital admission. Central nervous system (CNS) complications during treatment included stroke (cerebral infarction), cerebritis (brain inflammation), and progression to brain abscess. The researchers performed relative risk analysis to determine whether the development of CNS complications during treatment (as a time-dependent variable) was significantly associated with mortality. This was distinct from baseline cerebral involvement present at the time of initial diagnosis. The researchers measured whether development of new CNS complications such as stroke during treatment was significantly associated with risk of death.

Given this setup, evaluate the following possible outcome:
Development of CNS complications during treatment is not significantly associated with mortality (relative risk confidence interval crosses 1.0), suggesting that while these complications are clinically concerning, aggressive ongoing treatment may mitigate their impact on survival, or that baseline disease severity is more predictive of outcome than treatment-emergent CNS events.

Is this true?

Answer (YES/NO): NO